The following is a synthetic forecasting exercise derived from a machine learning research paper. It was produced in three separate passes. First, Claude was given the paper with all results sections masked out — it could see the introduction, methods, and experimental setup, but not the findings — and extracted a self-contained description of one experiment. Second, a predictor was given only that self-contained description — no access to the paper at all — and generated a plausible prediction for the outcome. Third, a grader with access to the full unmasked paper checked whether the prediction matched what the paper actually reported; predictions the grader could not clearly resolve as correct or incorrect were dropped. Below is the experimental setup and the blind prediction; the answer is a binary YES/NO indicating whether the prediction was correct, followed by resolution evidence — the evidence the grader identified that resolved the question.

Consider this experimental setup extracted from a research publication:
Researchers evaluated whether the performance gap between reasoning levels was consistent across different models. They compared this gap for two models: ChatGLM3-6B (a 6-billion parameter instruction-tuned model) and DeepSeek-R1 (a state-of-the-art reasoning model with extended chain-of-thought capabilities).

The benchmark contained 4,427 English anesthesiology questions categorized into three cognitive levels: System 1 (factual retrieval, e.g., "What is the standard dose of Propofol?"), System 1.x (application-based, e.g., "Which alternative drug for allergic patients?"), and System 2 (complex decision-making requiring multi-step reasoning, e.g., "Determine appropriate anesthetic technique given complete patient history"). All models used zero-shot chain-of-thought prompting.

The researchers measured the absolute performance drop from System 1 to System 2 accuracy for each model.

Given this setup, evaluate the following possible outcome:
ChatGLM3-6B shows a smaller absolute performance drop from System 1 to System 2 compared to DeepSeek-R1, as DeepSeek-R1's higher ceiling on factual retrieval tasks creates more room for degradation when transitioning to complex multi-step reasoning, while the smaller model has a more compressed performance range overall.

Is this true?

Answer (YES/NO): YES